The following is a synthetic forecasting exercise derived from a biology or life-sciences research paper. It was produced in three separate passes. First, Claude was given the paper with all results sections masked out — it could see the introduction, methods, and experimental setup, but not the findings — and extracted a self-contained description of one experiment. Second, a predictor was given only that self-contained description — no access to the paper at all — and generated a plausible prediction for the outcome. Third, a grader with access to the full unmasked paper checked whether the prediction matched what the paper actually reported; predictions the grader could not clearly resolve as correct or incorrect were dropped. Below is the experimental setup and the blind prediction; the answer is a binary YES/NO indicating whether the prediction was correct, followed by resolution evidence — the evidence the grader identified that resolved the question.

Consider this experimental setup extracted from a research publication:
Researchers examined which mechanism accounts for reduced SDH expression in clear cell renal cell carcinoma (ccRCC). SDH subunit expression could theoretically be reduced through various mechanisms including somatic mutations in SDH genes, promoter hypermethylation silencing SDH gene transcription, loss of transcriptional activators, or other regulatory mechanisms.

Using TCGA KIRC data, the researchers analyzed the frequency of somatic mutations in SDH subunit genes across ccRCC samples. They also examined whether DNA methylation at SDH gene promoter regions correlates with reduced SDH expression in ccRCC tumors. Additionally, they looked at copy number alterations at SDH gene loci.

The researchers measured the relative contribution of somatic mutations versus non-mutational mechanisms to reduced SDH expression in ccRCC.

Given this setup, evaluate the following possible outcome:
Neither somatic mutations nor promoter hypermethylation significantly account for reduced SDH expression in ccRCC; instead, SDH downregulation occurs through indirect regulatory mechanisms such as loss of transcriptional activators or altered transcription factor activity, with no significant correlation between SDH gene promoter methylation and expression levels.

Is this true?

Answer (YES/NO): NO